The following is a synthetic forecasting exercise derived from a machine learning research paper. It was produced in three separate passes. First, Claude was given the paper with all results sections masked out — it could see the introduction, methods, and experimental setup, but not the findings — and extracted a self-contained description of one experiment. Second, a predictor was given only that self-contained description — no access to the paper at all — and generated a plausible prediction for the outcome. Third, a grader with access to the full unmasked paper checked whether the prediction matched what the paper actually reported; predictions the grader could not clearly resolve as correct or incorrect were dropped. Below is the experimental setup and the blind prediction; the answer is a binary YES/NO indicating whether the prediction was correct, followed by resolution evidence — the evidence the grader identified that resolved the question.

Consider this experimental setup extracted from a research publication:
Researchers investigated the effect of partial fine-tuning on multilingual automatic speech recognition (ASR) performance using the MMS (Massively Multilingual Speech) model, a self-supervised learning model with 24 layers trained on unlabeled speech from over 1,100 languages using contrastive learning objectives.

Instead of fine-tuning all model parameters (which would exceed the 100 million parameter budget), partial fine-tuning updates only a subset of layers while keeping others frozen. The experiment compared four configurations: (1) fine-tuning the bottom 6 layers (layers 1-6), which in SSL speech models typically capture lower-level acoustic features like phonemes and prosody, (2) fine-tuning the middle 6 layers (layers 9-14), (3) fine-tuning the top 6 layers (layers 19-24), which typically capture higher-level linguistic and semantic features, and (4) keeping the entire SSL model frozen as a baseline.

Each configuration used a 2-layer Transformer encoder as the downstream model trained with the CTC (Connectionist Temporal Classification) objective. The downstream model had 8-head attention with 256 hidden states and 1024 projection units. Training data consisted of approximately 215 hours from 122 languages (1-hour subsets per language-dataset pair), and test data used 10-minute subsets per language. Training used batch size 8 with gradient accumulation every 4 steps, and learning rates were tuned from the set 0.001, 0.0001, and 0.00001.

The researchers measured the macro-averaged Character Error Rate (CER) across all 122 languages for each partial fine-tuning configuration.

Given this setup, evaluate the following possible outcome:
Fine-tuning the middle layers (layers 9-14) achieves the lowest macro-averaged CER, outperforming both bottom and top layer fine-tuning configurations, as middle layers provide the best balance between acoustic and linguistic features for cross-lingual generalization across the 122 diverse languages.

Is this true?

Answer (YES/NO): YES